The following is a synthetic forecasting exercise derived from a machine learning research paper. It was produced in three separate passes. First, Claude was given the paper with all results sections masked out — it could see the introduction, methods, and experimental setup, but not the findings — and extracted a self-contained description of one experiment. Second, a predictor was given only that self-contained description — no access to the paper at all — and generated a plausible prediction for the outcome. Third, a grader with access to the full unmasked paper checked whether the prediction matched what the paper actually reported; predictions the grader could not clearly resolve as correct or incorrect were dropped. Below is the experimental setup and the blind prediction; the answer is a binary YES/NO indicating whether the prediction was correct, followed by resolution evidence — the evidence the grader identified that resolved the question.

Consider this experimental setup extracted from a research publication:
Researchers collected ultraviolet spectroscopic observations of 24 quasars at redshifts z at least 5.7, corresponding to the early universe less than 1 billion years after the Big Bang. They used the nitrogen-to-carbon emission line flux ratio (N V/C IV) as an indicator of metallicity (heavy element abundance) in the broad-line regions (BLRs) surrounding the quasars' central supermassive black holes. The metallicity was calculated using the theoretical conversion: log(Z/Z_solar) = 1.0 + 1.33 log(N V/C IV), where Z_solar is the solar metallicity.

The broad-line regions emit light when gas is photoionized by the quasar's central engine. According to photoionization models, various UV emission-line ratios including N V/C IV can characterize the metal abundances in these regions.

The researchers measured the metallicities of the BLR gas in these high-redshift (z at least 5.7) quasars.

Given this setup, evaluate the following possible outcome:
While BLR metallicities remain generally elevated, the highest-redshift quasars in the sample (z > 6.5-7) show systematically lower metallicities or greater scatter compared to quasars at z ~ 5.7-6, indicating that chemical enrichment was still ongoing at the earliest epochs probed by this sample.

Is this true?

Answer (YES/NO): NO